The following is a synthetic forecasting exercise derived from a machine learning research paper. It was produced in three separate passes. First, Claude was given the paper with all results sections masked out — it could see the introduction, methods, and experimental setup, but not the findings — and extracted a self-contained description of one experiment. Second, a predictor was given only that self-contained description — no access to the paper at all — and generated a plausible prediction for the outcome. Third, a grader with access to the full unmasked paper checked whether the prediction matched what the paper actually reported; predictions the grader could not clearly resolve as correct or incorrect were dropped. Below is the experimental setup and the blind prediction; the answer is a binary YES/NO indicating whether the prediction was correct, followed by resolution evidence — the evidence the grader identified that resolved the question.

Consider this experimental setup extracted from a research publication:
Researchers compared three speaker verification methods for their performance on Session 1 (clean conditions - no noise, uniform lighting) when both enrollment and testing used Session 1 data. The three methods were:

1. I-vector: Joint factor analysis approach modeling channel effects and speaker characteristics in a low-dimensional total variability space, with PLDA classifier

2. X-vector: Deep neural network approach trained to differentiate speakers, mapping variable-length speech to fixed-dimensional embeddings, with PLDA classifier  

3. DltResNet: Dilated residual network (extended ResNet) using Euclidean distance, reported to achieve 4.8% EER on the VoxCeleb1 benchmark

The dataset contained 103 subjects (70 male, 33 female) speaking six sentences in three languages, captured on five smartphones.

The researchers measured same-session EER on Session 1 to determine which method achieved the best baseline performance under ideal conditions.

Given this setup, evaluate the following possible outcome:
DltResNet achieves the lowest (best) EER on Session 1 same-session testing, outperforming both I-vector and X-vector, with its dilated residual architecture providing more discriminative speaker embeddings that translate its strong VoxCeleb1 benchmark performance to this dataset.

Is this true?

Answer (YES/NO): YES